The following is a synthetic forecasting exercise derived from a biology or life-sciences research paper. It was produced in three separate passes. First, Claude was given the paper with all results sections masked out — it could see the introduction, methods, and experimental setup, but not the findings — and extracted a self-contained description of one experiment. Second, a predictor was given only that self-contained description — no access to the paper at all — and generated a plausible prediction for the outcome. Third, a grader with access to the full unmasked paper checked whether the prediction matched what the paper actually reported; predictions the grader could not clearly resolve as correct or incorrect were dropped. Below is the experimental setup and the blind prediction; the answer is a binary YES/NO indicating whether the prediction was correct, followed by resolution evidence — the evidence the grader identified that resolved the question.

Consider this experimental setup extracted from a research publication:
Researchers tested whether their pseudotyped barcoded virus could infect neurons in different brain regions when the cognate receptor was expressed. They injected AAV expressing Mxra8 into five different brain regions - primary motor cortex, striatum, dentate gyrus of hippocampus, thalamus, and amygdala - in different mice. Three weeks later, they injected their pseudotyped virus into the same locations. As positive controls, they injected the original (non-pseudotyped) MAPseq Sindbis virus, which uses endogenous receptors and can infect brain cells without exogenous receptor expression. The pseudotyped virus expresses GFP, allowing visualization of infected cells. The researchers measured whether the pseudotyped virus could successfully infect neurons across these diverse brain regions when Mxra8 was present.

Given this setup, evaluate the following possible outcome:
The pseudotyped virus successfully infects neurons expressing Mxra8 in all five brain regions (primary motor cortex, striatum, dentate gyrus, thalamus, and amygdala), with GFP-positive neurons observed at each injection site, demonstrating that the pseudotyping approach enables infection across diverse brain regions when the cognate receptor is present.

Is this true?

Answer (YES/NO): YES